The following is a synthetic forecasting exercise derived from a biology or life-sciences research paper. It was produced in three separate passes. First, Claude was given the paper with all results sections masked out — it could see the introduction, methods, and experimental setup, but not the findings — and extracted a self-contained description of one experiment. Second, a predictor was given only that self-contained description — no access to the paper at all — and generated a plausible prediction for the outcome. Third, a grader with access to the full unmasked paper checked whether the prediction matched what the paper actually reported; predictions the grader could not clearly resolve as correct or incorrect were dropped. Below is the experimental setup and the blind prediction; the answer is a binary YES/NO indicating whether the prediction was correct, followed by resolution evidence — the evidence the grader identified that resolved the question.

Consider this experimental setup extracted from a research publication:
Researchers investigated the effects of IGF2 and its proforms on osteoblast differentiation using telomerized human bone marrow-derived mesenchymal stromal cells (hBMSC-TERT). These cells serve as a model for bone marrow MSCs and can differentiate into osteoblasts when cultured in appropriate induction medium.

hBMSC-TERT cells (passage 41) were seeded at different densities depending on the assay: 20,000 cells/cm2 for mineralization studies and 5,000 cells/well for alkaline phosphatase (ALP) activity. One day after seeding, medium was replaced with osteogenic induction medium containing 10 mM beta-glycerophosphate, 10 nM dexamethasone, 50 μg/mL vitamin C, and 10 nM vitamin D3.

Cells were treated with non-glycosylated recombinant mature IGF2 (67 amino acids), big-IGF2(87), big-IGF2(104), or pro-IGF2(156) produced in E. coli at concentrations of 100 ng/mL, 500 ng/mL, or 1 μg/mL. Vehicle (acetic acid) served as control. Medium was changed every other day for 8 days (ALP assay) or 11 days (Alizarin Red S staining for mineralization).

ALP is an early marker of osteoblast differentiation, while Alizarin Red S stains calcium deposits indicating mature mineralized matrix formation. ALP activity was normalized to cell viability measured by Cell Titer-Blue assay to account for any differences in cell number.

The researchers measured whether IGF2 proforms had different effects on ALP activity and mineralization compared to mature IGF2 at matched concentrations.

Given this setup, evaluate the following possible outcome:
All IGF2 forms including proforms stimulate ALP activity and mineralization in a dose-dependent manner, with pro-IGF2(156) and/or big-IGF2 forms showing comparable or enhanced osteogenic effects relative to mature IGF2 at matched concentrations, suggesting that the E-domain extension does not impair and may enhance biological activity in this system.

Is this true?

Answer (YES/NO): NO